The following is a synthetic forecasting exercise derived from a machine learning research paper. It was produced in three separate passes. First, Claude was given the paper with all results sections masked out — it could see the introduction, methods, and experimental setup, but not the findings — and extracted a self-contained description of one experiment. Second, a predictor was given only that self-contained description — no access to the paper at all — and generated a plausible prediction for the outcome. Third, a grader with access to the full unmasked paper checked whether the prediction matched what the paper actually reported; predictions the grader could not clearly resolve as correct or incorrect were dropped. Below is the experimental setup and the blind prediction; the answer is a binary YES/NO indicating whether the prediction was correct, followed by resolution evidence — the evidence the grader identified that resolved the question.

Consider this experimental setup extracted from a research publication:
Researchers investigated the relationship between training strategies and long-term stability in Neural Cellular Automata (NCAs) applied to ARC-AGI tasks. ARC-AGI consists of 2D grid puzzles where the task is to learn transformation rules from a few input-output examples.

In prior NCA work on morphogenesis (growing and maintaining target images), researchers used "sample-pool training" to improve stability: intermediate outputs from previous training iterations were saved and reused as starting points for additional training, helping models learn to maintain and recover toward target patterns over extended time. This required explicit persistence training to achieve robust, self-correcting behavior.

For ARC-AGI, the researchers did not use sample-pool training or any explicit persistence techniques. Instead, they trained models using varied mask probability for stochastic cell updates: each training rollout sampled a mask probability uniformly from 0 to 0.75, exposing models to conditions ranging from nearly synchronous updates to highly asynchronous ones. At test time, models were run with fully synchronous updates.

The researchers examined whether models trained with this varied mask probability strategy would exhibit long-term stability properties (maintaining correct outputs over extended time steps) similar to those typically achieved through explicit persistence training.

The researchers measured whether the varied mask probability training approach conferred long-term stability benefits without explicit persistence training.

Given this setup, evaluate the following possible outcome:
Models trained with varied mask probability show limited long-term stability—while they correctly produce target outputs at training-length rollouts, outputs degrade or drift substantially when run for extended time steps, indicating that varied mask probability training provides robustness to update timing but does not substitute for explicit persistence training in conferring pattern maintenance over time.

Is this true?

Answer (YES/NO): NO